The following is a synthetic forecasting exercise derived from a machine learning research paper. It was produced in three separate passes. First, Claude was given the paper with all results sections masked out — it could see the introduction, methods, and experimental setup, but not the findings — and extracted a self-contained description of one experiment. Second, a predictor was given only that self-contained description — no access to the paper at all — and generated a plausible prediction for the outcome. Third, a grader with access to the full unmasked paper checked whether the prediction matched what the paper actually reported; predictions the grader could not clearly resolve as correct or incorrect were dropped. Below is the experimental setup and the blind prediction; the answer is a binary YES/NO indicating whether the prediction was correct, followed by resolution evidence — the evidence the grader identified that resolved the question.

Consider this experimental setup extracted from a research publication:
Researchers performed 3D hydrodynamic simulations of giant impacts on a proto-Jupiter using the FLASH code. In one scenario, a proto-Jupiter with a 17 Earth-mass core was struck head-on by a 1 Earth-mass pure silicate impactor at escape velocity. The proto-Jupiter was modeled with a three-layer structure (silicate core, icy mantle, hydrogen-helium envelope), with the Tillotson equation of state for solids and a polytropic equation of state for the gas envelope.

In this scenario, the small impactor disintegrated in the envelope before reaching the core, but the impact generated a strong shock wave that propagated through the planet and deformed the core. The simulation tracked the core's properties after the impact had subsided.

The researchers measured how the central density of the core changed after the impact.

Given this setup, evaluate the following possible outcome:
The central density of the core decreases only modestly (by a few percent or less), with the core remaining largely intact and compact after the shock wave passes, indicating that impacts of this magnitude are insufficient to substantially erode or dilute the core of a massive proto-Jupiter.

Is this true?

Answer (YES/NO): NO